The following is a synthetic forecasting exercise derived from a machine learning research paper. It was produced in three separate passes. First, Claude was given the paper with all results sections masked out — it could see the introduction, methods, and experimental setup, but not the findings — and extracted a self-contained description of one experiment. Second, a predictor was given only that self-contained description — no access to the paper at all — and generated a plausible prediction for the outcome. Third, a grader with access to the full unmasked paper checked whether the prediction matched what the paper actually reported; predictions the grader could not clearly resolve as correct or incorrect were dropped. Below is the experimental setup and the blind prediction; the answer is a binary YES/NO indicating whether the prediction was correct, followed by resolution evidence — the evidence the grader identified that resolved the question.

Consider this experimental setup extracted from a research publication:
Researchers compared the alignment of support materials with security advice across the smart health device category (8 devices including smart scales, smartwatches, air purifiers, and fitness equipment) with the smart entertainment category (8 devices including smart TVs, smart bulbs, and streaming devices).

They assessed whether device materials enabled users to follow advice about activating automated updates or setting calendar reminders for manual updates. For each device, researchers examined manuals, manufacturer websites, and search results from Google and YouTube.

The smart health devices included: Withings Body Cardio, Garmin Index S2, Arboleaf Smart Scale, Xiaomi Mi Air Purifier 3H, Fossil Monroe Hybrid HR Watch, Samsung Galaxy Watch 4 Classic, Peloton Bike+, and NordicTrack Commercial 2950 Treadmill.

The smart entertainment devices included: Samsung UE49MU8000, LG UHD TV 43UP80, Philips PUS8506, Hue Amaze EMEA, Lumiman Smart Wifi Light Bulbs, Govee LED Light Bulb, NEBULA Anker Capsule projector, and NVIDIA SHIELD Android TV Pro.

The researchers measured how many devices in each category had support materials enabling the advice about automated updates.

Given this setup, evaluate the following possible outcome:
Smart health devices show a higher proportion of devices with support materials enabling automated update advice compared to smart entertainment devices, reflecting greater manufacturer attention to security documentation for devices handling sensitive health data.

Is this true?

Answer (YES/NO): NO